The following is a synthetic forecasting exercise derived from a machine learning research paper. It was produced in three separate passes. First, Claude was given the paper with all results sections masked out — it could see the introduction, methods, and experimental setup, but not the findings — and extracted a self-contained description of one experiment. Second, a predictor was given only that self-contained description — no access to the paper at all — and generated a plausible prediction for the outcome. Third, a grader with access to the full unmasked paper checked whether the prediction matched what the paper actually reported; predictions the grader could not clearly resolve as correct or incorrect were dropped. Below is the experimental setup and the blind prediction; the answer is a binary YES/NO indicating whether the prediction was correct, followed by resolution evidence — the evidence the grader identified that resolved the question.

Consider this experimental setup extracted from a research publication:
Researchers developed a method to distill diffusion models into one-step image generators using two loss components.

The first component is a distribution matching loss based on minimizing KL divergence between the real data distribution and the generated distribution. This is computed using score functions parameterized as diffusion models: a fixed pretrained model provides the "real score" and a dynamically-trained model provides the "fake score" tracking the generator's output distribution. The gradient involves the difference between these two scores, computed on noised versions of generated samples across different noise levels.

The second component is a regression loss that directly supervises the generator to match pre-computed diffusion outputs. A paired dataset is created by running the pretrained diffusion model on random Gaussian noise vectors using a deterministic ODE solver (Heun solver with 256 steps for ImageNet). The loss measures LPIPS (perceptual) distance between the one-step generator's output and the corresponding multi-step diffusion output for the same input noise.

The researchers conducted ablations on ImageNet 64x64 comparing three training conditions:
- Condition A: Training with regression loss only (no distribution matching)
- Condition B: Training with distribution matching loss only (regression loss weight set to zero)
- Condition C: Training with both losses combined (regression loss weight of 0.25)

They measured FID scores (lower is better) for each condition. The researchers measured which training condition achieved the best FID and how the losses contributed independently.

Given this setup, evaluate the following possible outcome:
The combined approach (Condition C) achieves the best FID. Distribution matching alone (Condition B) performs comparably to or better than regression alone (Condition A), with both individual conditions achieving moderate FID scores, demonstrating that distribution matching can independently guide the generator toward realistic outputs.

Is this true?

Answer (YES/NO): YES